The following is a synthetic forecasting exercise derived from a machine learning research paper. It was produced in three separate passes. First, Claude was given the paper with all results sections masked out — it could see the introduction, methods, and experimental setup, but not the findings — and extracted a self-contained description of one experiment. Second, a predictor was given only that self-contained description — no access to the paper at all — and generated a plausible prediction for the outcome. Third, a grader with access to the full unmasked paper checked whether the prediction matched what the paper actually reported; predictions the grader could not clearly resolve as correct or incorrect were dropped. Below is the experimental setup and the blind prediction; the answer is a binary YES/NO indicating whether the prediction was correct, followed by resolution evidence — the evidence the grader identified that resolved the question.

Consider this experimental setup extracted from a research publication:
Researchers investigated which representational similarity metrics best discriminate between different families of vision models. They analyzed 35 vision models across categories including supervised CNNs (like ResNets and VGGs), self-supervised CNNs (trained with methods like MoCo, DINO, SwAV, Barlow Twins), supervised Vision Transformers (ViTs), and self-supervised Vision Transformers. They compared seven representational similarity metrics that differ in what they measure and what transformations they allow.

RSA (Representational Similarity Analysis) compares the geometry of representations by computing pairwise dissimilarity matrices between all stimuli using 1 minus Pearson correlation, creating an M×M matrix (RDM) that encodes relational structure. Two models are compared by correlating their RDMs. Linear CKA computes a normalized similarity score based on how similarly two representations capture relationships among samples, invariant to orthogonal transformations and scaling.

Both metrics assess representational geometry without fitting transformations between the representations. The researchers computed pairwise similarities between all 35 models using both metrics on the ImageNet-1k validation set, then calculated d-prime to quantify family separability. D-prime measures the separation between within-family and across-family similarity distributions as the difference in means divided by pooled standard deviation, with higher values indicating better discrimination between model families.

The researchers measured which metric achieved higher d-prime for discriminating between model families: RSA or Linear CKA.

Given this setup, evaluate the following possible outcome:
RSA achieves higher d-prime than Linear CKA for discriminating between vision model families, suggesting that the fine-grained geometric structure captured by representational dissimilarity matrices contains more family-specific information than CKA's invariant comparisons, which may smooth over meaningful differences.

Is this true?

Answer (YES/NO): YES